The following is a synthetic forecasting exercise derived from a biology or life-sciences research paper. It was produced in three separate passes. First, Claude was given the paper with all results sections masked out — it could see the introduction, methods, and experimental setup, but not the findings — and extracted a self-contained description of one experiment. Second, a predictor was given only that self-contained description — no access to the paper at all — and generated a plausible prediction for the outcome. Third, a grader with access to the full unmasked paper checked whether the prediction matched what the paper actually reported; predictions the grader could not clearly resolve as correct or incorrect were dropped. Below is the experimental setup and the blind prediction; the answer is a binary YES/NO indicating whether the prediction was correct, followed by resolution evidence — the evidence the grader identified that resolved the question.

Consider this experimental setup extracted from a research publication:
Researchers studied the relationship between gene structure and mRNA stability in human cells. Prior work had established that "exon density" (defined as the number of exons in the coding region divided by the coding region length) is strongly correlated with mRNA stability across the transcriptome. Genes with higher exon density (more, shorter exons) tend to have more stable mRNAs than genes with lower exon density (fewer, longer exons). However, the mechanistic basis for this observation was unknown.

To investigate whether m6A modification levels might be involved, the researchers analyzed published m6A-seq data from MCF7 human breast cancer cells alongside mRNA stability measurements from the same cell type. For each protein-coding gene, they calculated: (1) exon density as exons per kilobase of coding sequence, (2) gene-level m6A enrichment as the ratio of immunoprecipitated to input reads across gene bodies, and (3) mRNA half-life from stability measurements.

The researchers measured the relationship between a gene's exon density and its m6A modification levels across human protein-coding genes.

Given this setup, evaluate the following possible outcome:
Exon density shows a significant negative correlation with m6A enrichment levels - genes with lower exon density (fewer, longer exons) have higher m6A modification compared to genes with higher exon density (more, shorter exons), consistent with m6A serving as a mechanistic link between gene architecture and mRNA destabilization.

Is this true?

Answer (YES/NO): YES